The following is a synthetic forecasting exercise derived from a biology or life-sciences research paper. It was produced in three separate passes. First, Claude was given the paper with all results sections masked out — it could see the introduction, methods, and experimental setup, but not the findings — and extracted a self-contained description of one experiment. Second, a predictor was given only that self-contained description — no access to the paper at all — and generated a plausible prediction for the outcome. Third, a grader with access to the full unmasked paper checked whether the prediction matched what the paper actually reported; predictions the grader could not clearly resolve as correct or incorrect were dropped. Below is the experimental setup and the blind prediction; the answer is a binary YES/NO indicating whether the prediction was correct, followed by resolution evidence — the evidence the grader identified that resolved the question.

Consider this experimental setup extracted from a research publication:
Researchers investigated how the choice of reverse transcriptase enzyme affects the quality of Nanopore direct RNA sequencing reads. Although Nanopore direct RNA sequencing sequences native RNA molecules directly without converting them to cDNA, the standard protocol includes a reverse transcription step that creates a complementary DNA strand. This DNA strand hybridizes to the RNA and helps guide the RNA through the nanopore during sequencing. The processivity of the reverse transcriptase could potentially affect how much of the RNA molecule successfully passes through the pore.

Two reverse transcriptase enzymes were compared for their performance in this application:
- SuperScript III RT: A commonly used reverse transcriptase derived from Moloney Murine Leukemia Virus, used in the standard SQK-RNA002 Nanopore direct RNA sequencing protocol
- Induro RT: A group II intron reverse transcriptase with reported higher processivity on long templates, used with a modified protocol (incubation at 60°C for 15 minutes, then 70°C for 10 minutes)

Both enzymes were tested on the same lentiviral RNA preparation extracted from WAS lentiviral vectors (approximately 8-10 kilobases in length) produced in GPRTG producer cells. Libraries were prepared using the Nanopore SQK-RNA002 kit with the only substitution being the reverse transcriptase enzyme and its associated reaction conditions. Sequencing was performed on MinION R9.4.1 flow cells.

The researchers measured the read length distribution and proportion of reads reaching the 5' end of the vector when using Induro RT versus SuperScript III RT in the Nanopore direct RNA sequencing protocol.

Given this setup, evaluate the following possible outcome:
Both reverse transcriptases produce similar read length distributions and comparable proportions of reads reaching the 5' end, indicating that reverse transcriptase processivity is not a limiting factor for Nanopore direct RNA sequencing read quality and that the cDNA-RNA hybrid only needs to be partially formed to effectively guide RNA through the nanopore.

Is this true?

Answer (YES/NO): NO